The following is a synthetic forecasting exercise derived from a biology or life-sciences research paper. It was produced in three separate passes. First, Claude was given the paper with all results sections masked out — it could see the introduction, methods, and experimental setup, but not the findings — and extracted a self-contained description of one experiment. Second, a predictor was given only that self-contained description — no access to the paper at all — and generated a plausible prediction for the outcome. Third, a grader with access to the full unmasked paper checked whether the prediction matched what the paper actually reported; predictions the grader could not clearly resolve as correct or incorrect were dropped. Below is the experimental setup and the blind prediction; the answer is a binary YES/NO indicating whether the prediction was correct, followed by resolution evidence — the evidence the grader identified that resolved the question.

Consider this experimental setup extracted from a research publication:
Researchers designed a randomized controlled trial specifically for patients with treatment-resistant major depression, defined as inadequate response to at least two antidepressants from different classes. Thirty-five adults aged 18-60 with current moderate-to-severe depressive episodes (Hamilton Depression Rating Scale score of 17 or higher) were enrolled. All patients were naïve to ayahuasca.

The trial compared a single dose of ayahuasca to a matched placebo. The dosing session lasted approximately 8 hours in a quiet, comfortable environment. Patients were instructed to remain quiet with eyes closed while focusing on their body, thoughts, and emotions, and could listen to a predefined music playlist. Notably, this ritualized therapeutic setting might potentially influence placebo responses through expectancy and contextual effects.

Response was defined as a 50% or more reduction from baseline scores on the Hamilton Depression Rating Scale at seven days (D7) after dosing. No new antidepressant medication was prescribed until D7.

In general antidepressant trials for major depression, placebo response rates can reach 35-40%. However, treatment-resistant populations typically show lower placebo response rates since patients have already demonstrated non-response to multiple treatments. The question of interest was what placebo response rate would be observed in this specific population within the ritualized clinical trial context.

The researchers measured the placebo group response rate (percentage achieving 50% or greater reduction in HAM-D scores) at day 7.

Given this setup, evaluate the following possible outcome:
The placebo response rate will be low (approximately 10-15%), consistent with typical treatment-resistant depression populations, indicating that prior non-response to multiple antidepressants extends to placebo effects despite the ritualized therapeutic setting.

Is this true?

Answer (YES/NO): NO